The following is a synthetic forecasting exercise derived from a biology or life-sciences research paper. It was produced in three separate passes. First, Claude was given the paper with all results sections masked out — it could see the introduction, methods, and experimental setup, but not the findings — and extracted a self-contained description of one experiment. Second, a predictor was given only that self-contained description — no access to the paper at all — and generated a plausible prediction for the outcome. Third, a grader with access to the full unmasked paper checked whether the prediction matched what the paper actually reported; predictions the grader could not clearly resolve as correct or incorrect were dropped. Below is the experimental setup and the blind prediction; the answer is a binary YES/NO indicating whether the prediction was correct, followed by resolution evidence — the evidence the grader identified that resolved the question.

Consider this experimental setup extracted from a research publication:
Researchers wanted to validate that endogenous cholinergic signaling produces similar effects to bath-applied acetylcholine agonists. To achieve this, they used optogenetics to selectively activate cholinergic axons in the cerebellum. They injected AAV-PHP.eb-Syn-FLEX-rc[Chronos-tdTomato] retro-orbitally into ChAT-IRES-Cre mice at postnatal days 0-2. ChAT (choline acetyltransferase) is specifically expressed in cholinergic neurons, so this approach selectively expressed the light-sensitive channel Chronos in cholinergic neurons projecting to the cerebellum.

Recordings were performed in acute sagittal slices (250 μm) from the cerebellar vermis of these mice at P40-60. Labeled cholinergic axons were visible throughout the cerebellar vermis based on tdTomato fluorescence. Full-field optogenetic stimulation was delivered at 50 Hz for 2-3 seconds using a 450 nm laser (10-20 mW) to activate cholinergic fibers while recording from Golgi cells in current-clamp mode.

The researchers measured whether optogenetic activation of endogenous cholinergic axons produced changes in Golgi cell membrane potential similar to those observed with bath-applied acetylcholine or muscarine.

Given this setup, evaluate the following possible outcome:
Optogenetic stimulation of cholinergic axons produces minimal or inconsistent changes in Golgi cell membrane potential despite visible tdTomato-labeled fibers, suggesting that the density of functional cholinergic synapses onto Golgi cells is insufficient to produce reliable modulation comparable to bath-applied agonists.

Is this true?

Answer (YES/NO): NO